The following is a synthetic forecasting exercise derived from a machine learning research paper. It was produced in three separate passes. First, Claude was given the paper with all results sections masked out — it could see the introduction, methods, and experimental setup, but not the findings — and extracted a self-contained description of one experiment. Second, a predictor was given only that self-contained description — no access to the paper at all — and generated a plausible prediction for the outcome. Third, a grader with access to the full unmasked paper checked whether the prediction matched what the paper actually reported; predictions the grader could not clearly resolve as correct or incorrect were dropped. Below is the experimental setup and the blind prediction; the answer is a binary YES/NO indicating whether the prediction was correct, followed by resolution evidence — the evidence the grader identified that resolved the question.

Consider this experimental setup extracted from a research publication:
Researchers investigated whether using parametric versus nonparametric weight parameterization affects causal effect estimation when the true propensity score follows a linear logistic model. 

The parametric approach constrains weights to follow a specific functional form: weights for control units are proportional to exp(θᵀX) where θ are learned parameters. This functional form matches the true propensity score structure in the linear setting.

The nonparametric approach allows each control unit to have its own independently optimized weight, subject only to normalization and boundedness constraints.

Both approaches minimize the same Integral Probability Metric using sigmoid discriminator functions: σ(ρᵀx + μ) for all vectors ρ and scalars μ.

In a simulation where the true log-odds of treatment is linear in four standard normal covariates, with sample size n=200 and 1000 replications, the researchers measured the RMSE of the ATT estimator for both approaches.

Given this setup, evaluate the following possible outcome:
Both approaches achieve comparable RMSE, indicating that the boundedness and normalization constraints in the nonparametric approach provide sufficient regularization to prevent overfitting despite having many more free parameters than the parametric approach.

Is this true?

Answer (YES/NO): NO